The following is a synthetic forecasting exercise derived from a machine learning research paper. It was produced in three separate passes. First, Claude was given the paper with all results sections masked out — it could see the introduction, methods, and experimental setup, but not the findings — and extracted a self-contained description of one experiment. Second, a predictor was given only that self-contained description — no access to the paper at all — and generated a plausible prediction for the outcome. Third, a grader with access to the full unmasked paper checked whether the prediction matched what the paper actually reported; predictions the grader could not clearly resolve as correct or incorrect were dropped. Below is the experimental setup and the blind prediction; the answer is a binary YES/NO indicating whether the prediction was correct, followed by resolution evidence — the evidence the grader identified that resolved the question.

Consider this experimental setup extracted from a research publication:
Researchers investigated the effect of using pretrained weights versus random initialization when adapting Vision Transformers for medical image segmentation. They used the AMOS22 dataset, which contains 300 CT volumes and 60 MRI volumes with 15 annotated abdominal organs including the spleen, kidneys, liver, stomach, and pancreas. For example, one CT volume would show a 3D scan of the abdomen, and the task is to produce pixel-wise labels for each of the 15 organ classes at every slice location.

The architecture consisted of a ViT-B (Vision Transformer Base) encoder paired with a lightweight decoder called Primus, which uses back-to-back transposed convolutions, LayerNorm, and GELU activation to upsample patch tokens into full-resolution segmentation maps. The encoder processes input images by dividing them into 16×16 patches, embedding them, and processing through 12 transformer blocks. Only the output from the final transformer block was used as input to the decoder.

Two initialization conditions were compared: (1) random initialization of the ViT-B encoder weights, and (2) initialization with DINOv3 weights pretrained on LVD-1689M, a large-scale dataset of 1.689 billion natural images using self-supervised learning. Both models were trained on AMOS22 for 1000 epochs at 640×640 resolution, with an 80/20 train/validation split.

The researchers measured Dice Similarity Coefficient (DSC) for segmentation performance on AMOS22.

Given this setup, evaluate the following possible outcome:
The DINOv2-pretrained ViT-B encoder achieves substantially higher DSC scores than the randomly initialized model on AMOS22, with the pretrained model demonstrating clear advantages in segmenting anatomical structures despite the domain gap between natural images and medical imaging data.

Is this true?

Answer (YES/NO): YES